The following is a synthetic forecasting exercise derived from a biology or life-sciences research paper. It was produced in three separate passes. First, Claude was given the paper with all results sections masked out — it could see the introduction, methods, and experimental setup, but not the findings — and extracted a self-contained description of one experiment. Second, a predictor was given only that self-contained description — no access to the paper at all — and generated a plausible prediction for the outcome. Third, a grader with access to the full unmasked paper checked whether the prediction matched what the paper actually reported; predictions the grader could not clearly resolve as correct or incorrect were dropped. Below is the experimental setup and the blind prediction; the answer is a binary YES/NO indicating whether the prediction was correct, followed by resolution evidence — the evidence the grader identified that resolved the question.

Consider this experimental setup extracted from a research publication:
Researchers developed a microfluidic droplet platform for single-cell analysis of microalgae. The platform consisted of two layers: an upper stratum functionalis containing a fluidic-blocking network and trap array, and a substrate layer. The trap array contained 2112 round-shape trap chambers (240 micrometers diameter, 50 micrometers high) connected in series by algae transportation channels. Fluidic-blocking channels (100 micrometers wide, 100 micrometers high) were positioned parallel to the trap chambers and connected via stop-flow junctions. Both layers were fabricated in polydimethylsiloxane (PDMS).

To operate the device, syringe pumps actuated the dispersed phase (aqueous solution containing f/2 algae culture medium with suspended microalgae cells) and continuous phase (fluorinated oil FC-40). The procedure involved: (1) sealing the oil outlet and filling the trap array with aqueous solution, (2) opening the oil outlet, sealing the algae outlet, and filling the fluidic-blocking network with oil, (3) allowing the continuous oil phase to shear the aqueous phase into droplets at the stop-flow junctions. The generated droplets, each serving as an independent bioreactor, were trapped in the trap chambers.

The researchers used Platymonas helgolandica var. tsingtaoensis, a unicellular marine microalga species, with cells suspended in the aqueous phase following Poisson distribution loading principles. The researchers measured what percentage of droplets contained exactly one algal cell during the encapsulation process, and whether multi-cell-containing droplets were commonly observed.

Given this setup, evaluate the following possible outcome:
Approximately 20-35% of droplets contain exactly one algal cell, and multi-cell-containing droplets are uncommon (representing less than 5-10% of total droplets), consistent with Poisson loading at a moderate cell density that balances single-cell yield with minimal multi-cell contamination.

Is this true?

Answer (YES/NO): NO